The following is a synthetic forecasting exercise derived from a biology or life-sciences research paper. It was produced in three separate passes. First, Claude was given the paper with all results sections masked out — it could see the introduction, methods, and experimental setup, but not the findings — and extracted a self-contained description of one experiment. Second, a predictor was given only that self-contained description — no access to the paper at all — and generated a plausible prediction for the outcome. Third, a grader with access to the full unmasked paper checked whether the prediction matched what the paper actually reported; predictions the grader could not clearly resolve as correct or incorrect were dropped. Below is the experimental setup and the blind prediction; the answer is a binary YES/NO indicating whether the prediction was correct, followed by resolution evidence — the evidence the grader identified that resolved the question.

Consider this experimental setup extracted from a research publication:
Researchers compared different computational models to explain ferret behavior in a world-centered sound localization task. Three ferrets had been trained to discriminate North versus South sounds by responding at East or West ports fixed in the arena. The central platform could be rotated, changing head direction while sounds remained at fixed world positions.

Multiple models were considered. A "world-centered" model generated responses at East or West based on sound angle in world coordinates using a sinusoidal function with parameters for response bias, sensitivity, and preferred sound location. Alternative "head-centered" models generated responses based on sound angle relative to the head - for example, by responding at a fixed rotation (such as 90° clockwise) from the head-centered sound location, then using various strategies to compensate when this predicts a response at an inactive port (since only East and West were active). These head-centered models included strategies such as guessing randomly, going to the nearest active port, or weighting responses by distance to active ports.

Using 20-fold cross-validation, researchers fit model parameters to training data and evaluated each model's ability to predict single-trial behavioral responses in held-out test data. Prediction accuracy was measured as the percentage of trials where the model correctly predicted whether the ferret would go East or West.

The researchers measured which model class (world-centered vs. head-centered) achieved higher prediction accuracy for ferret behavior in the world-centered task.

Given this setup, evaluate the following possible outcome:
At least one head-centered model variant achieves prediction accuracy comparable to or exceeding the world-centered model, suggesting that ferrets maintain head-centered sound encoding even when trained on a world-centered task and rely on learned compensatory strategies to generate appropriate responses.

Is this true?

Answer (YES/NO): NO